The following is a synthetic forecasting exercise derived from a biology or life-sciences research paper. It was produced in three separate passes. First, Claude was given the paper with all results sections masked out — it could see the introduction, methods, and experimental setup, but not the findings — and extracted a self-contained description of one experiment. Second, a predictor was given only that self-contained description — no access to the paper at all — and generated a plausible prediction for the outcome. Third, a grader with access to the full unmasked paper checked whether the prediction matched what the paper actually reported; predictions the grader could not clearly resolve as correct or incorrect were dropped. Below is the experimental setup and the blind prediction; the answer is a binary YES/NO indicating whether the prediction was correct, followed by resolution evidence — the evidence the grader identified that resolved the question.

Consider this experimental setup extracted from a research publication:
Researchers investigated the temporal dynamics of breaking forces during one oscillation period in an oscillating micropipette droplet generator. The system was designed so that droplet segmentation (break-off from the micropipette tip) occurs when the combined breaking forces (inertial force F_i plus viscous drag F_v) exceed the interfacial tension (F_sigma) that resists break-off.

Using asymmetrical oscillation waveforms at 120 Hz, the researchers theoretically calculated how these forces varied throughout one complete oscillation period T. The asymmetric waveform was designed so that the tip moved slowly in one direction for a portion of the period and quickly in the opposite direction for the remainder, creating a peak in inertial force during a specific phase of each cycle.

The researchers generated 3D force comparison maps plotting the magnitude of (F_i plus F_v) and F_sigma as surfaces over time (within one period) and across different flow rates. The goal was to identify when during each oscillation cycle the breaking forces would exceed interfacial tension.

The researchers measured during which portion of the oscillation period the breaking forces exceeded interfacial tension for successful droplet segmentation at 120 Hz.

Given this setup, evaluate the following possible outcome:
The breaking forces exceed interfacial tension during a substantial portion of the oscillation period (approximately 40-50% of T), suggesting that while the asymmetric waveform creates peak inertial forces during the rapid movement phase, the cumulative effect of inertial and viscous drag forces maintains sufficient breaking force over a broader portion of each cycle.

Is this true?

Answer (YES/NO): NO